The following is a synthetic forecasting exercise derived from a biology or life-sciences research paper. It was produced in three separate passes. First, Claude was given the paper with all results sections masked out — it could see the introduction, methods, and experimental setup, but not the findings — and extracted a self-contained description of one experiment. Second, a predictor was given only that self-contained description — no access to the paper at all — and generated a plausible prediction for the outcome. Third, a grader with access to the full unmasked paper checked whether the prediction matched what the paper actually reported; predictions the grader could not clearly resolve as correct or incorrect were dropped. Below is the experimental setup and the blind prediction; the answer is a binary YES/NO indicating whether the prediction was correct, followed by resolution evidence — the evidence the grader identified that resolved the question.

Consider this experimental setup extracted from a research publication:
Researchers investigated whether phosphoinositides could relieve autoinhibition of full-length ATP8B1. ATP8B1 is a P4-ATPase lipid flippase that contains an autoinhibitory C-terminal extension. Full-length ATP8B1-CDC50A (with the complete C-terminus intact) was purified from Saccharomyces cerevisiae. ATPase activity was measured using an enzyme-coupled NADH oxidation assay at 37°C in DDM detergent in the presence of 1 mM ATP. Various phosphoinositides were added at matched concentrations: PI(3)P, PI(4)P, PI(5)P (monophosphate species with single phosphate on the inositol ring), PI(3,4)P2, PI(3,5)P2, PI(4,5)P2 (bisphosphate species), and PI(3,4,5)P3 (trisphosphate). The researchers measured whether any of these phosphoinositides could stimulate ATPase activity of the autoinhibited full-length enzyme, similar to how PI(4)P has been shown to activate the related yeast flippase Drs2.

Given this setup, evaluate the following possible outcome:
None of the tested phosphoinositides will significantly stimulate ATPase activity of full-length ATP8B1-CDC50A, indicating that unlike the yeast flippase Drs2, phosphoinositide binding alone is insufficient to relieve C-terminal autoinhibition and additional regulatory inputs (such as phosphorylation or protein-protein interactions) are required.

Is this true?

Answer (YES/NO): YES